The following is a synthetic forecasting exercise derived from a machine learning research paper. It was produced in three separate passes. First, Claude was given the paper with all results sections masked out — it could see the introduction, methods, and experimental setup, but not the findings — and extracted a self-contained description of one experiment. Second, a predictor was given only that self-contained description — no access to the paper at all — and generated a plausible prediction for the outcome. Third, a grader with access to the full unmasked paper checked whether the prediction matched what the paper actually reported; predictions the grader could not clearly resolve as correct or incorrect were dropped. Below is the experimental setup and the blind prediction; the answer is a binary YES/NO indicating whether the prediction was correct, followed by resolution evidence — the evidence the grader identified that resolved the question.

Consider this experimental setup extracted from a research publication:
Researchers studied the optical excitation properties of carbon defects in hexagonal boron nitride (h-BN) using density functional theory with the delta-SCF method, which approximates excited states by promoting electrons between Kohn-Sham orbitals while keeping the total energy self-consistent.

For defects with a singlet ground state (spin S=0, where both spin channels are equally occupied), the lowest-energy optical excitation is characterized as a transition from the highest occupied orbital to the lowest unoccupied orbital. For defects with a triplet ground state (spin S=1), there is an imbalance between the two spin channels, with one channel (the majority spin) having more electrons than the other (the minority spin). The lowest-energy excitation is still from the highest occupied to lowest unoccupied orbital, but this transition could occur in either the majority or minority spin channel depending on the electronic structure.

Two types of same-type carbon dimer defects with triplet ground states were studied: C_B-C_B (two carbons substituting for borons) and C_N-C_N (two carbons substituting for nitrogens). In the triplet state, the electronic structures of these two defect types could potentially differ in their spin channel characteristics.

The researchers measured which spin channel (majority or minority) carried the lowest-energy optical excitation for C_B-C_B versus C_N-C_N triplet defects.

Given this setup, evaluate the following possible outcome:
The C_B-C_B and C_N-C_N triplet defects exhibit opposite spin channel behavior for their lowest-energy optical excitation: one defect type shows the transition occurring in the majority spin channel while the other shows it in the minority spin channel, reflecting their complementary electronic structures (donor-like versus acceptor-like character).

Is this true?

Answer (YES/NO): YES